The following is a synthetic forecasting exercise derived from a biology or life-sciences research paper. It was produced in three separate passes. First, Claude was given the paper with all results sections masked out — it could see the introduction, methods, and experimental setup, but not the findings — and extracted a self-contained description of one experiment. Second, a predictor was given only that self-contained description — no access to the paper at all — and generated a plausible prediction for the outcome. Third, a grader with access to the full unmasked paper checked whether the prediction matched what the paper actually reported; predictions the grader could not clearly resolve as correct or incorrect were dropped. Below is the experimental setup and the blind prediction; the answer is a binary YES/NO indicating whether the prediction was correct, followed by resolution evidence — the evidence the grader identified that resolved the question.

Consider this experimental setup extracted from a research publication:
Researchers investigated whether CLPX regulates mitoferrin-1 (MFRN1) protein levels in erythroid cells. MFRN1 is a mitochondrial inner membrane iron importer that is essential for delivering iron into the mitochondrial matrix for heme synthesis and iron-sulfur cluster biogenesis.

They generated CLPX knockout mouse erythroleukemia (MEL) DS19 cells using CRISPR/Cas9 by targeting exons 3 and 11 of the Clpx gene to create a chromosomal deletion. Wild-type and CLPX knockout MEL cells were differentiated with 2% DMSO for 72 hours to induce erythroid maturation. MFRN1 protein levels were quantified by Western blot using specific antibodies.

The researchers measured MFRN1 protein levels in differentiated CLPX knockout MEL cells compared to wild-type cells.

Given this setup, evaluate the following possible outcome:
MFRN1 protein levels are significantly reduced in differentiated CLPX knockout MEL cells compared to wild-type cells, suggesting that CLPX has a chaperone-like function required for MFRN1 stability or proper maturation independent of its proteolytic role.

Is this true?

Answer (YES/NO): NO